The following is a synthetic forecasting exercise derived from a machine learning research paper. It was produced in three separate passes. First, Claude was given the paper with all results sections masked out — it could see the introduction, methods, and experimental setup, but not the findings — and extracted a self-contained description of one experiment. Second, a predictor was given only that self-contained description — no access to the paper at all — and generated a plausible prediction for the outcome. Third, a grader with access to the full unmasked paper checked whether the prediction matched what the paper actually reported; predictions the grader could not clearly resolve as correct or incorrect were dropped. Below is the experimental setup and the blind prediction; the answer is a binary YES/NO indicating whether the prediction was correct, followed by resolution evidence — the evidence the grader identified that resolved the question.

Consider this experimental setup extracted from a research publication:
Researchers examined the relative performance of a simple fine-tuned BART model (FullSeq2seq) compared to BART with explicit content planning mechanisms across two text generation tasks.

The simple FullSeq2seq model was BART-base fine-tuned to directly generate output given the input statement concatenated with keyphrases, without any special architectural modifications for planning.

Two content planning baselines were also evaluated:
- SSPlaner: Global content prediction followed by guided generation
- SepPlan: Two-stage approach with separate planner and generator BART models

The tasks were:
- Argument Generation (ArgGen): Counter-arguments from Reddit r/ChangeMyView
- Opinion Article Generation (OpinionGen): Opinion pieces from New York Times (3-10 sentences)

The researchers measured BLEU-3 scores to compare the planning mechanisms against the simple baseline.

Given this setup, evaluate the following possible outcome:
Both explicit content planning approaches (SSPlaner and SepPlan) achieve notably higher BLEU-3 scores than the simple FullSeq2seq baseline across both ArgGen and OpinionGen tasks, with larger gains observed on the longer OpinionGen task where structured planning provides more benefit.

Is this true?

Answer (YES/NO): NO